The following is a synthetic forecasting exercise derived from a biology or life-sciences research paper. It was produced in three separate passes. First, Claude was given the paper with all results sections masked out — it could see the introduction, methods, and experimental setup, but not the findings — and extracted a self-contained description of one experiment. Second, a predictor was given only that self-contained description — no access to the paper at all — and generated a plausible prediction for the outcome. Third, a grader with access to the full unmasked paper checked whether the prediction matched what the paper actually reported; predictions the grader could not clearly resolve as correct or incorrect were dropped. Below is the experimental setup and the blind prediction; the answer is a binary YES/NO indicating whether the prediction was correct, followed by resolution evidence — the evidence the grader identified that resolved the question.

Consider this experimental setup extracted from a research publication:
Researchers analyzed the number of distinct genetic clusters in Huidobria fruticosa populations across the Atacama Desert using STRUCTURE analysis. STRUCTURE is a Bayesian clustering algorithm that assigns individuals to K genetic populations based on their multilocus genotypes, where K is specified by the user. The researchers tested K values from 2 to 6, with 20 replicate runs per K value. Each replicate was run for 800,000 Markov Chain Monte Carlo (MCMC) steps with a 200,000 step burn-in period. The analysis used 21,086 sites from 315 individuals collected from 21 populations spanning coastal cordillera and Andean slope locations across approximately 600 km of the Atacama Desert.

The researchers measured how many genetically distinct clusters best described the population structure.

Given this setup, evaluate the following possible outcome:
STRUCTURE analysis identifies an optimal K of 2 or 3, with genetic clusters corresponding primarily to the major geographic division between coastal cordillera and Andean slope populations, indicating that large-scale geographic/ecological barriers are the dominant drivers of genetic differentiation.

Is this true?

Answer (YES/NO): NO